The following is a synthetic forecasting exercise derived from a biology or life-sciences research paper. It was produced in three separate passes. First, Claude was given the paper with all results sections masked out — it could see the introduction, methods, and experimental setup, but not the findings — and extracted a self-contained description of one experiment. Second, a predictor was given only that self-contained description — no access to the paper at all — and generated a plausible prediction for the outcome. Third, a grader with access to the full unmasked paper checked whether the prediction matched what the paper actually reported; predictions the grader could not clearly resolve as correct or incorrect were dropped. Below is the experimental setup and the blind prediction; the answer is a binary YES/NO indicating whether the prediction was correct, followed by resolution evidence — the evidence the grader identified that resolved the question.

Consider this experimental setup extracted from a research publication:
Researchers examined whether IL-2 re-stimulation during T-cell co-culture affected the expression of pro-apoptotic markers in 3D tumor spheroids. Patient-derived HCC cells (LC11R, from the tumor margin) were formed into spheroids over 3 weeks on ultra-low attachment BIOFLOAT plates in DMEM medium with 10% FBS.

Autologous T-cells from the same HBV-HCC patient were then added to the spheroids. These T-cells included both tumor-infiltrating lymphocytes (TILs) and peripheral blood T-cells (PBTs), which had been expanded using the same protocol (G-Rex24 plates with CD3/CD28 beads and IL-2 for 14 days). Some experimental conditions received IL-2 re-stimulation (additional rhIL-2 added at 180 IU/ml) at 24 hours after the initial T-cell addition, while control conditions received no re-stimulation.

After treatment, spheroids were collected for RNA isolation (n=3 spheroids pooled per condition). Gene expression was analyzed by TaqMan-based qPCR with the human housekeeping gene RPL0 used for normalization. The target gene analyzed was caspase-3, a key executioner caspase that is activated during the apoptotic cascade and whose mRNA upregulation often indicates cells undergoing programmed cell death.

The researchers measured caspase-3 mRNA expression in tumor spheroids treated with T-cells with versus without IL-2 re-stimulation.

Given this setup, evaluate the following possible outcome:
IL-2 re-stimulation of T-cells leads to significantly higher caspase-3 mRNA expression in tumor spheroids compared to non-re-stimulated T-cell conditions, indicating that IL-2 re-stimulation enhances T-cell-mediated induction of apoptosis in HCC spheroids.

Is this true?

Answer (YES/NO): NO